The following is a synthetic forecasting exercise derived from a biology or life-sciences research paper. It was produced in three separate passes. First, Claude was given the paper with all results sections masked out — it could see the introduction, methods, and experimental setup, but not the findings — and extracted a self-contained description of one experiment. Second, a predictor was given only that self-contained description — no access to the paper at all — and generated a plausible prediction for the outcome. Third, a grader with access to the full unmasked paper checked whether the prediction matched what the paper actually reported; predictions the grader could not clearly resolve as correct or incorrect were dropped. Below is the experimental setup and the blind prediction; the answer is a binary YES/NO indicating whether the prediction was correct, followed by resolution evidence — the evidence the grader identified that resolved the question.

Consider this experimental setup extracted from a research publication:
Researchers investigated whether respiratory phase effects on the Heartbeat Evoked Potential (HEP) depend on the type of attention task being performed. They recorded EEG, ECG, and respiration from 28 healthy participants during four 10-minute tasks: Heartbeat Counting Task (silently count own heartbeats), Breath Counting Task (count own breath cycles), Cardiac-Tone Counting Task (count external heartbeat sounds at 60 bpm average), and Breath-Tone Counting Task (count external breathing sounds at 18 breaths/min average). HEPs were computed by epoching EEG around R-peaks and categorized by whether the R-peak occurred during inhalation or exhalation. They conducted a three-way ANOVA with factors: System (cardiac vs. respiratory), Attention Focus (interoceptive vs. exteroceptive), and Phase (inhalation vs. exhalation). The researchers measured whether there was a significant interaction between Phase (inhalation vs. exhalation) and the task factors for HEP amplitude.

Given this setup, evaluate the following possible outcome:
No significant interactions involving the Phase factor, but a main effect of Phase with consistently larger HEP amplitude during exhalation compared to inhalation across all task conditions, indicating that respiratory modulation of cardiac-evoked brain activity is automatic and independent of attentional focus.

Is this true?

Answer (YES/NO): NO